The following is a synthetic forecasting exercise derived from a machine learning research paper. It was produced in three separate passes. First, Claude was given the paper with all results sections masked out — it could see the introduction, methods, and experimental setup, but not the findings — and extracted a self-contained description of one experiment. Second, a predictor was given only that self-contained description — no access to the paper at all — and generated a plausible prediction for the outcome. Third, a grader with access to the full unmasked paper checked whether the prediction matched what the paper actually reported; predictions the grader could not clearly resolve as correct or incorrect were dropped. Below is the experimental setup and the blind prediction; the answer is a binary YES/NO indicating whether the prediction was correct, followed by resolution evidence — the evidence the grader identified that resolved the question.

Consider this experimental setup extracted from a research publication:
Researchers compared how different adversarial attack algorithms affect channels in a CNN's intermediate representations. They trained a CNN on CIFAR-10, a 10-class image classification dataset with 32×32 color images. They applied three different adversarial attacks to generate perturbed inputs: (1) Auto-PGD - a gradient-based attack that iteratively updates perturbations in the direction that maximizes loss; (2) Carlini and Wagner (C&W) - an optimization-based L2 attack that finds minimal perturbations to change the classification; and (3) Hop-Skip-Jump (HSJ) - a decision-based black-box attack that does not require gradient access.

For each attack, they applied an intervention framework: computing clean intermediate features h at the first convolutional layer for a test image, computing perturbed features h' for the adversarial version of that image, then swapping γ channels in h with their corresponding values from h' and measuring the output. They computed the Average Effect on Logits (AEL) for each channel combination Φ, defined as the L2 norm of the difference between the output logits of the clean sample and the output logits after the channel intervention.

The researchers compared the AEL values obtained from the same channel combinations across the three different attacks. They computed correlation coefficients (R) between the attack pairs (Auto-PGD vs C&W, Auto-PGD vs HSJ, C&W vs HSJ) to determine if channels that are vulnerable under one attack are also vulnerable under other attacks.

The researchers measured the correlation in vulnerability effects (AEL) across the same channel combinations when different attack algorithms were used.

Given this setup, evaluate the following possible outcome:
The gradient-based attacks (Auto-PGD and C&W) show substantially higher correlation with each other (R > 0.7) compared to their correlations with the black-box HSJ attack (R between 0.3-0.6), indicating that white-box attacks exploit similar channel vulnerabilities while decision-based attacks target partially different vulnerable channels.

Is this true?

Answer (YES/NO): NO